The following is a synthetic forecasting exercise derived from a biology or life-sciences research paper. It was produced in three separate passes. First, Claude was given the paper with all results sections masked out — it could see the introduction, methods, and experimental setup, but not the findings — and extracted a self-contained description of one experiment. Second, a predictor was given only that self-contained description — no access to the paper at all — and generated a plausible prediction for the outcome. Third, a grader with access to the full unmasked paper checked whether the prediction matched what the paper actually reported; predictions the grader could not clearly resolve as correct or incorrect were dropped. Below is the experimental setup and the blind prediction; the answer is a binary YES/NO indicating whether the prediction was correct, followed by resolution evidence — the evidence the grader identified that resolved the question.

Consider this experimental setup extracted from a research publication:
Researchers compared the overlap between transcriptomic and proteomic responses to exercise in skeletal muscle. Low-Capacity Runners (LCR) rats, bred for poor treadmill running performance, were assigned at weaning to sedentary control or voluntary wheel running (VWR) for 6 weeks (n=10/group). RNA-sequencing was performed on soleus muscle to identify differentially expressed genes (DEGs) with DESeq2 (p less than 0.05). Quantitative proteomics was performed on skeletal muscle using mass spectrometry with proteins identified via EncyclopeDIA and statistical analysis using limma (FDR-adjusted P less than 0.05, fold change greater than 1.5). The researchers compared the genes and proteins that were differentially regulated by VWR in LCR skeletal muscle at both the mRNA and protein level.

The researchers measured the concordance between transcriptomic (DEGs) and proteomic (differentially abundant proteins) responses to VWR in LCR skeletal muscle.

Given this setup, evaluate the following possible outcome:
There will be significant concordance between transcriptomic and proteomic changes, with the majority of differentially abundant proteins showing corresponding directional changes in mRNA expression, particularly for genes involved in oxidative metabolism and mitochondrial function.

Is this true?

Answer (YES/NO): NO